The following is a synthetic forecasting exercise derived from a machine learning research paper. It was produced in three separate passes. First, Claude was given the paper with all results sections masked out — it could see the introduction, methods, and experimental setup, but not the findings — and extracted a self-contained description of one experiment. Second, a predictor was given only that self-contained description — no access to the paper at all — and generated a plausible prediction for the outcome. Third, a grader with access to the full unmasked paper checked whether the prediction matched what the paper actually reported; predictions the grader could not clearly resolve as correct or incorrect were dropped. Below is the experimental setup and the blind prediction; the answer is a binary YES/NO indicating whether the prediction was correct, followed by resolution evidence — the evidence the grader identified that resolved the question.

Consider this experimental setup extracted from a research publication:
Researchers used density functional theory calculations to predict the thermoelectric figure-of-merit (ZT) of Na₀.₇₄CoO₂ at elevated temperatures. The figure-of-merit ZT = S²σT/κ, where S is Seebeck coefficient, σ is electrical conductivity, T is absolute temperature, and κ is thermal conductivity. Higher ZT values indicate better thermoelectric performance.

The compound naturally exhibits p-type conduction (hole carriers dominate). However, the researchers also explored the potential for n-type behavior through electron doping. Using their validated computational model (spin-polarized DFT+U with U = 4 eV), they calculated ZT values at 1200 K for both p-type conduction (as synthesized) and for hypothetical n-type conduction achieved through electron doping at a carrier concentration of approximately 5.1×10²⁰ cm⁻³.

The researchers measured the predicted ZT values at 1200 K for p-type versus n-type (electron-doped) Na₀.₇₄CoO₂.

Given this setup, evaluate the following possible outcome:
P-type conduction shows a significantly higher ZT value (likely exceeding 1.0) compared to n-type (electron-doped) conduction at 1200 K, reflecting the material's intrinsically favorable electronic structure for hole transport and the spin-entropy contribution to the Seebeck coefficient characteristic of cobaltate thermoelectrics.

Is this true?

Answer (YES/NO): NO